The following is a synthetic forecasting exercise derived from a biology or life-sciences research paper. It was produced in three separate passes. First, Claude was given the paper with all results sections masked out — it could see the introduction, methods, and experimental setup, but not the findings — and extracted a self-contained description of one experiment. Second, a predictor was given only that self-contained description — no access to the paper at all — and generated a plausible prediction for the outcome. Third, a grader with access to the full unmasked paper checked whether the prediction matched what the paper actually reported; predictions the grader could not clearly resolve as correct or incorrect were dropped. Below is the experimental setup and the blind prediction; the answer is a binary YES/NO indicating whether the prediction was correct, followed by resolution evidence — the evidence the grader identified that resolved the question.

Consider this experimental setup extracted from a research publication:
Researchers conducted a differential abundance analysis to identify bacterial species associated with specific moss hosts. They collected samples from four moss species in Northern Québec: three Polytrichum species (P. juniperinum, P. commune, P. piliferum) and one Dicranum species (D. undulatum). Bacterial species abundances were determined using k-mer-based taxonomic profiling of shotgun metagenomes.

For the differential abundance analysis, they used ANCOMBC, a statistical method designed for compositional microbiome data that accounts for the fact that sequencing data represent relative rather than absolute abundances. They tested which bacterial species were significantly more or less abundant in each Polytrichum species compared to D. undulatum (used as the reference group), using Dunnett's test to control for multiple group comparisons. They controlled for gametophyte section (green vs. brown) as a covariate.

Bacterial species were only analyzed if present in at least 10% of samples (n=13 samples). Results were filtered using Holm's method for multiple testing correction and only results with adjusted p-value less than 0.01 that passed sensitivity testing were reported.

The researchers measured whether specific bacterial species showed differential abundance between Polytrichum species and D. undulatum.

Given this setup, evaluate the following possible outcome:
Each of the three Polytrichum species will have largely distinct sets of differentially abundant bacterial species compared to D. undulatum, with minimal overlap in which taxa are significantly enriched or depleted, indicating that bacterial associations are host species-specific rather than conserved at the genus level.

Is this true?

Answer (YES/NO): NO